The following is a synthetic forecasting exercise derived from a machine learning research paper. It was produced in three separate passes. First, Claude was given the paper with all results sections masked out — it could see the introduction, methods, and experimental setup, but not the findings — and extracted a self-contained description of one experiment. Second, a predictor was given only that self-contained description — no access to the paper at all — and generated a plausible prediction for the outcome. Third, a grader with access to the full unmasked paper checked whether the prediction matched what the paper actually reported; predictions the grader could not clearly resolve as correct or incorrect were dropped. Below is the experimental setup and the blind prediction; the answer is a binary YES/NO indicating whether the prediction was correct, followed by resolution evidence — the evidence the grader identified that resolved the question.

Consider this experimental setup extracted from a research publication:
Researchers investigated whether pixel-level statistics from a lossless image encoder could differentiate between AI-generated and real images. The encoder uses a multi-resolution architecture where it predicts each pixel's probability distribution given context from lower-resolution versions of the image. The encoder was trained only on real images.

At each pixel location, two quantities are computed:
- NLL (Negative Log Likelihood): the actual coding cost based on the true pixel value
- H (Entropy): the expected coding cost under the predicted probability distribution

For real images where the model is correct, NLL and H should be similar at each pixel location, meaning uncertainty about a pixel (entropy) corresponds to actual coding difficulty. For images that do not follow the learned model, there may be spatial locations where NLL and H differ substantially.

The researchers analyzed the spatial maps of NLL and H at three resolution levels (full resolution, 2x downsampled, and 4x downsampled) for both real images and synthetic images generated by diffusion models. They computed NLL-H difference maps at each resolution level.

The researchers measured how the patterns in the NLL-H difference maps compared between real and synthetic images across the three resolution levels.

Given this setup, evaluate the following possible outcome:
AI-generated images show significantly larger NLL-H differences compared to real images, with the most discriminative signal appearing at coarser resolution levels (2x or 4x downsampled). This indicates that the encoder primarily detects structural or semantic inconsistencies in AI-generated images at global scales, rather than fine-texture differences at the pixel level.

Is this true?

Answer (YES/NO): NO